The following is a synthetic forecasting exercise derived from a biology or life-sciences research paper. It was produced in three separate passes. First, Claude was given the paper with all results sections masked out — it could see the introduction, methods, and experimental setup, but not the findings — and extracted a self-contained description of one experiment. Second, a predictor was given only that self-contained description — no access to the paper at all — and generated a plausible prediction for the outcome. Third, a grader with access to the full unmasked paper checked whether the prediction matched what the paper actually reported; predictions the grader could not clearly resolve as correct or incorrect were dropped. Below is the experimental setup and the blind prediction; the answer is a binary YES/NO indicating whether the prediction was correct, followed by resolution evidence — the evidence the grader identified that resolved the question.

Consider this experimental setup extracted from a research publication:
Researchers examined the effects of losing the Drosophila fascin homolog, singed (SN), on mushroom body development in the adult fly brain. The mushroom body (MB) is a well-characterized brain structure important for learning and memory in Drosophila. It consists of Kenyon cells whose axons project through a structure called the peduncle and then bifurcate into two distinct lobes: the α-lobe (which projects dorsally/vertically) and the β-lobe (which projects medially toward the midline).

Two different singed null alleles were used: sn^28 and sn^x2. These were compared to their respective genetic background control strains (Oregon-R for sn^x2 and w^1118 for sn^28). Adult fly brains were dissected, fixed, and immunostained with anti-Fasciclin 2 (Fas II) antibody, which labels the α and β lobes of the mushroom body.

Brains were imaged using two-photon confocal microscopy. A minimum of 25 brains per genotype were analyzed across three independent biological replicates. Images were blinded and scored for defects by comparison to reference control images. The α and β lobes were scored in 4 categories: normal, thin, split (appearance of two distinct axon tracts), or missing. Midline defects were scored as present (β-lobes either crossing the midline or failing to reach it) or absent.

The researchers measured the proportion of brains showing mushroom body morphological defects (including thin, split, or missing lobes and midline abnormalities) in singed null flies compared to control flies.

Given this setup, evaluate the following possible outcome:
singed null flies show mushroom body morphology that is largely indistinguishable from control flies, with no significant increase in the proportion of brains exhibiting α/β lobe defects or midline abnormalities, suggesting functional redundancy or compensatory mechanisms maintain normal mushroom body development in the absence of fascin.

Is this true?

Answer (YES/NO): NO